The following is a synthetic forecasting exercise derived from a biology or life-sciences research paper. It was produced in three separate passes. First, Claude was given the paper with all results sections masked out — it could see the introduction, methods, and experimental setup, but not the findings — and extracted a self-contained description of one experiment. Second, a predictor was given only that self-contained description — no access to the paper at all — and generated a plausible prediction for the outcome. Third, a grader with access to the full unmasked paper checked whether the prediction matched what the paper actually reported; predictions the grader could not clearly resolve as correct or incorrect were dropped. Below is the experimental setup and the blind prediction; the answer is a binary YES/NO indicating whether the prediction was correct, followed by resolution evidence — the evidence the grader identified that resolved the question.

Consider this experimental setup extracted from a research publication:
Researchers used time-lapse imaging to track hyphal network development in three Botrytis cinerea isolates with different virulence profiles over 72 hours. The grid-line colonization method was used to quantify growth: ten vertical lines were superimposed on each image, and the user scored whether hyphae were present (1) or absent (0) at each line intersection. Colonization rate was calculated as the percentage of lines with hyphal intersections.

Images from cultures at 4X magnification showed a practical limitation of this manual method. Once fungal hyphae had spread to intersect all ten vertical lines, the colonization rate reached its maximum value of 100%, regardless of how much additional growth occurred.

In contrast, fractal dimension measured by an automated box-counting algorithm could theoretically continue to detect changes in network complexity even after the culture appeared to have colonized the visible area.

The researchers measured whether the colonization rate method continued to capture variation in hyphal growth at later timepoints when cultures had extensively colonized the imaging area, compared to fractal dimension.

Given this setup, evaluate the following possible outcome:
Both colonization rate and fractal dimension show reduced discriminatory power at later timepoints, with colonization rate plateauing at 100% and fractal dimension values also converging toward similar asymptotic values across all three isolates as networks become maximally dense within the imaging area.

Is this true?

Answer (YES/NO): NO